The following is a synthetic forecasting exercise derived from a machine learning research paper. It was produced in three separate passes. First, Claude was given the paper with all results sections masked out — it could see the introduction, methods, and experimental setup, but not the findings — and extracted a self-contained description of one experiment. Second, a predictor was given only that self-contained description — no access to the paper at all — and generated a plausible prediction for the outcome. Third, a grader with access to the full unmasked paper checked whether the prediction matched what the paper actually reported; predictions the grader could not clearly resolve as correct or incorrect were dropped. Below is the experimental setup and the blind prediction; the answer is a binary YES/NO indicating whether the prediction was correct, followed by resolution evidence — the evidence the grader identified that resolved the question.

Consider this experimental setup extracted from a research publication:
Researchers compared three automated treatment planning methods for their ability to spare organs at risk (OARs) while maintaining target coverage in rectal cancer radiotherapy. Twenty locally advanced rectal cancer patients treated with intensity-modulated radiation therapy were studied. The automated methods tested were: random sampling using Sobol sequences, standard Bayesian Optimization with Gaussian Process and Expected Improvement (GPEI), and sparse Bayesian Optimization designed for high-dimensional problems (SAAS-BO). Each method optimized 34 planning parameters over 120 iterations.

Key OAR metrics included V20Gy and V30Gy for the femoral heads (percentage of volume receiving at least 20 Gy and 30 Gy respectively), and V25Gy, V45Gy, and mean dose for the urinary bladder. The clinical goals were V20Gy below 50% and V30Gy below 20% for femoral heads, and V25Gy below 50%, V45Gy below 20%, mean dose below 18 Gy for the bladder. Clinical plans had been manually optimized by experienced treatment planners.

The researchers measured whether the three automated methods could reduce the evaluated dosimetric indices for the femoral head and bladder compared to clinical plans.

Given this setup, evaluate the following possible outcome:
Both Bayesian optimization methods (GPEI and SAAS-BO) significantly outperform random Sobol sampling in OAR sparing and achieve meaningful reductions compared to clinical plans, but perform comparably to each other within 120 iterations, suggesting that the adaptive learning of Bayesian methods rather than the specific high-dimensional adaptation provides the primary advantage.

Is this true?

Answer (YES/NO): NO